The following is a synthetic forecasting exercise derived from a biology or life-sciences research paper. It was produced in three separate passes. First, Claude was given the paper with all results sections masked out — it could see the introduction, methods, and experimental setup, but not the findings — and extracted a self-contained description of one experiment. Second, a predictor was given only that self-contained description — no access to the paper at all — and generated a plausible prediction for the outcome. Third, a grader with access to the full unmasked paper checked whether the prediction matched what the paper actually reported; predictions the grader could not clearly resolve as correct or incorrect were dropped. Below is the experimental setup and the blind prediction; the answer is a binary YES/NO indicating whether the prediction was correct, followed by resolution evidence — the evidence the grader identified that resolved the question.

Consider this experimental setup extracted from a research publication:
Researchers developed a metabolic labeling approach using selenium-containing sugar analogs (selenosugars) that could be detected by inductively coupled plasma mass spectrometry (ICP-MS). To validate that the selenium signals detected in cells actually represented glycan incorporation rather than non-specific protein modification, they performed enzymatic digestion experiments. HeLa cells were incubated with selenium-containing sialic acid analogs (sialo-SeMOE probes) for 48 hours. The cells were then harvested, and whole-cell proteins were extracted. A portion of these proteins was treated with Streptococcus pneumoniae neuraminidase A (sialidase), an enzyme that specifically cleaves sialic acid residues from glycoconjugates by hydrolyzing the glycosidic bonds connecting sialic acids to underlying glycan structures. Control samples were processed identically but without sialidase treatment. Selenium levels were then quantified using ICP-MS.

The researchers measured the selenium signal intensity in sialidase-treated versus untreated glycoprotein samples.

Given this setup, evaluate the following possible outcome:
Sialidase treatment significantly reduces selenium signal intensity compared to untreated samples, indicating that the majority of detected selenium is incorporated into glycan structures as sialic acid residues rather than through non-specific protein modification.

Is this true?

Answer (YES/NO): YES